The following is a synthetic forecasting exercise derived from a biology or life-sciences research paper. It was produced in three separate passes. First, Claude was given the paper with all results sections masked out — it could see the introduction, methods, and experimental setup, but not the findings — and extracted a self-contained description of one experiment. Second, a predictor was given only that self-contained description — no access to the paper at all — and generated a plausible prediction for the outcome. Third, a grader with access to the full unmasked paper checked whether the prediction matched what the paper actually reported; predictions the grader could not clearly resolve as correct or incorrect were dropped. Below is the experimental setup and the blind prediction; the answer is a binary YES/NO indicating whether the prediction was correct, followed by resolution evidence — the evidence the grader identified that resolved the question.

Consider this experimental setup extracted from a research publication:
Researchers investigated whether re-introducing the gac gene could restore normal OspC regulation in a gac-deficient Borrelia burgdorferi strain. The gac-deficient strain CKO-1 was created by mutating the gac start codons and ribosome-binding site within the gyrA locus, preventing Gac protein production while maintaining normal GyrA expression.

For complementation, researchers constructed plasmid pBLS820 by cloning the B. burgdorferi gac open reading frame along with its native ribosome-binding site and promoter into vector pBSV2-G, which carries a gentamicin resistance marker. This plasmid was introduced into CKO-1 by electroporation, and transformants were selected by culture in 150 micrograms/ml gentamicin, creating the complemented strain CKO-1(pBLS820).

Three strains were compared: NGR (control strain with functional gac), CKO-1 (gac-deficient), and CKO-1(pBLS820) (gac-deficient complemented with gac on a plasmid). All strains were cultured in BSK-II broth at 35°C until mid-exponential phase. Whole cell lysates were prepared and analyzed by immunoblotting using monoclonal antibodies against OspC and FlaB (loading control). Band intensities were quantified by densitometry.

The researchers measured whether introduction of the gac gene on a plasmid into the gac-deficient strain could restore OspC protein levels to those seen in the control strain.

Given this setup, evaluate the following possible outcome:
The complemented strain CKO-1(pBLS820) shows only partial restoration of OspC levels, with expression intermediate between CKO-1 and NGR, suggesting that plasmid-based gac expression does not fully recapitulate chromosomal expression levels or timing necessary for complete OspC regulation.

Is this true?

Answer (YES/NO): NO